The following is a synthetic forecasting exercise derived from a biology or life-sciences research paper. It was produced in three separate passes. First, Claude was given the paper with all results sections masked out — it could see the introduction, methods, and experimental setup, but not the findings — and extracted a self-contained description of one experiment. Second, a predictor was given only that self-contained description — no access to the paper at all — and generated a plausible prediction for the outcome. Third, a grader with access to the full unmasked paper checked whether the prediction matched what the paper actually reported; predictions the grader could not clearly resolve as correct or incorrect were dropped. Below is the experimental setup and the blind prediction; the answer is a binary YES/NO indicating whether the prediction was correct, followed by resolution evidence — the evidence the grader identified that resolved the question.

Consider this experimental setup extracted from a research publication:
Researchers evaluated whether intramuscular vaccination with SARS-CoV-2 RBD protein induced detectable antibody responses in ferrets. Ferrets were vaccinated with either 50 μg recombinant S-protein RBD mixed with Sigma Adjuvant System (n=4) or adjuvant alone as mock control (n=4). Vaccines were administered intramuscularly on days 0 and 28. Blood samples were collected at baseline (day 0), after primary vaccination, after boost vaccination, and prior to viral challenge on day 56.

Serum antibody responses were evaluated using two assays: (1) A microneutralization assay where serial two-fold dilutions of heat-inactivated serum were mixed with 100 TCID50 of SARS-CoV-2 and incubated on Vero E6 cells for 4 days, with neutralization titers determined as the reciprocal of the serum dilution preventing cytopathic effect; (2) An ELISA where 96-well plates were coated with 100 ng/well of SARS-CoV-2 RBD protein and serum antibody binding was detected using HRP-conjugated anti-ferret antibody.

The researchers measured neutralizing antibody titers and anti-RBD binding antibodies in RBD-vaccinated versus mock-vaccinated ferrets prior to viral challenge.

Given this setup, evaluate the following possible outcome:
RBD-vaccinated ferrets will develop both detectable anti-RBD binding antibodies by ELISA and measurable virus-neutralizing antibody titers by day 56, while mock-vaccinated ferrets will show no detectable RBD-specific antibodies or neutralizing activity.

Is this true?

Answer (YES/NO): YES